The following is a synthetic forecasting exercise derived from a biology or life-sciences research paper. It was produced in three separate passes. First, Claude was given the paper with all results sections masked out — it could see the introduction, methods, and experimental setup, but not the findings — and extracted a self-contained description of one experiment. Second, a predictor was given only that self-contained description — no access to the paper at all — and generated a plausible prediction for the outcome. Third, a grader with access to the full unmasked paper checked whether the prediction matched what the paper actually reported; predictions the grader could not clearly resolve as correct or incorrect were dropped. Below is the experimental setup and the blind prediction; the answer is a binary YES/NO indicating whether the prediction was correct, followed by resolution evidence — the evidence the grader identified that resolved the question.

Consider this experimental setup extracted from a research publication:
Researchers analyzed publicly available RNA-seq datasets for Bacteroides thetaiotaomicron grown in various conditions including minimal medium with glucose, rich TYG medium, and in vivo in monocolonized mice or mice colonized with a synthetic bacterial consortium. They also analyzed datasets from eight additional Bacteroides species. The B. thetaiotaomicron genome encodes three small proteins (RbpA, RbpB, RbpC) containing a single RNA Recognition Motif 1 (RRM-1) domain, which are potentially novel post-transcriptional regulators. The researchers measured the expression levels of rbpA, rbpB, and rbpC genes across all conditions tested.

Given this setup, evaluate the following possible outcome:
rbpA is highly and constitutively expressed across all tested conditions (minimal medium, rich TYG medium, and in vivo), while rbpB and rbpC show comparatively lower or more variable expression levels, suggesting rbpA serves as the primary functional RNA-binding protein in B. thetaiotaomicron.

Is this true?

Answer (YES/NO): NO